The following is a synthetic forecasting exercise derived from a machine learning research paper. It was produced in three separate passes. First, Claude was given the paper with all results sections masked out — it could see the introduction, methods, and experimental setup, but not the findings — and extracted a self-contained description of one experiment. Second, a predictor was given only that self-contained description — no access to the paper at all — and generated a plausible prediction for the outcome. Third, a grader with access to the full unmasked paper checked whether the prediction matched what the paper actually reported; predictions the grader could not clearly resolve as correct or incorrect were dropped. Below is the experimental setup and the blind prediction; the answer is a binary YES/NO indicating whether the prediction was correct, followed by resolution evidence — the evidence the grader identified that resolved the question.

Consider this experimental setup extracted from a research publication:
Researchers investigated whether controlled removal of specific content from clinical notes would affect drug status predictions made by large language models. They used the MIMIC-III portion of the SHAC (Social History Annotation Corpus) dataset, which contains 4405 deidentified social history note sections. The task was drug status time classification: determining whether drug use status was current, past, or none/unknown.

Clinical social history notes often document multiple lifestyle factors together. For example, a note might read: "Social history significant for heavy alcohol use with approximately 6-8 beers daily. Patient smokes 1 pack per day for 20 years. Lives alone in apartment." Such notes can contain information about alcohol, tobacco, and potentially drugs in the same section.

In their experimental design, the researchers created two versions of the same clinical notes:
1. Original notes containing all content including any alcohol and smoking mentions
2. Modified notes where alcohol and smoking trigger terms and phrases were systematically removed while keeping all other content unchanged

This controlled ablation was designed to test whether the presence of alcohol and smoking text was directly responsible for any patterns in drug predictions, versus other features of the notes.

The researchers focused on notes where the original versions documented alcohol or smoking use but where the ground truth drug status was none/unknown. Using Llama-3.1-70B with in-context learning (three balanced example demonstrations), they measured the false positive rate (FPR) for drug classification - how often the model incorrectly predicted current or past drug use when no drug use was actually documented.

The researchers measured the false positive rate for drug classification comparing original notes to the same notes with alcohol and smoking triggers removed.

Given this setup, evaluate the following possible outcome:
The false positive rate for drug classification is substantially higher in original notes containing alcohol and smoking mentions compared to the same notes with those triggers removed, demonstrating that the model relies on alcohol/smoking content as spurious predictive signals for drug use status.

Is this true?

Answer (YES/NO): YES